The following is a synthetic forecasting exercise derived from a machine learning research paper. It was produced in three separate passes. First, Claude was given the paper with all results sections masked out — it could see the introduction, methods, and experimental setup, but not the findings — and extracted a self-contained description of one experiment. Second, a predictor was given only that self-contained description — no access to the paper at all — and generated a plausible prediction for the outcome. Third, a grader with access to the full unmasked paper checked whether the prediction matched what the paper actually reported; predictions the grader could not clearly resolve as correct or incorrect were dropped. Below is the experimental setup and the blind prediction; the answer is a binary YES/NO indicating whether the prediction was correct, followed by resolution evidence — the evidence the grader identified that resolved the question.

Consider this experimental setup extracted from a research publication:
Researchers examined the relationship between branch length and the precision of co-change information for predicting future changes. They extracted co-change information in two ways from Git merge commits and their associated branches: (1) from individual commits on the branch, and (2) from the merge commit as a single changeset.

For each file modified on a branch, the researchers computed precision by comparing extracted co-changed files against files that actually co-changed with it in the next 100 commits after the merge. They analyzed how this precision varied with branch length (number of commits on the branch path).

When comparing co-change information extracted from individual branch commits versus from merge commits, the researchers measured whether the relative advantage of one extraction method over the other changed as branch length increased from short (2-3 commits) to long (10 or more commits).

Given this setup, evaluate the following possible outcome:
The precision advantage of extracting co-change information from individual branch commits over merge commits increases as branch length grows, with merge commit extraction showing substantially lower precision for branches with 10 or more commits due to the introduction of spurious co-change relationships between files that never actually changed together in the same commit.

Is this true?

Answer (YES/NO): YES